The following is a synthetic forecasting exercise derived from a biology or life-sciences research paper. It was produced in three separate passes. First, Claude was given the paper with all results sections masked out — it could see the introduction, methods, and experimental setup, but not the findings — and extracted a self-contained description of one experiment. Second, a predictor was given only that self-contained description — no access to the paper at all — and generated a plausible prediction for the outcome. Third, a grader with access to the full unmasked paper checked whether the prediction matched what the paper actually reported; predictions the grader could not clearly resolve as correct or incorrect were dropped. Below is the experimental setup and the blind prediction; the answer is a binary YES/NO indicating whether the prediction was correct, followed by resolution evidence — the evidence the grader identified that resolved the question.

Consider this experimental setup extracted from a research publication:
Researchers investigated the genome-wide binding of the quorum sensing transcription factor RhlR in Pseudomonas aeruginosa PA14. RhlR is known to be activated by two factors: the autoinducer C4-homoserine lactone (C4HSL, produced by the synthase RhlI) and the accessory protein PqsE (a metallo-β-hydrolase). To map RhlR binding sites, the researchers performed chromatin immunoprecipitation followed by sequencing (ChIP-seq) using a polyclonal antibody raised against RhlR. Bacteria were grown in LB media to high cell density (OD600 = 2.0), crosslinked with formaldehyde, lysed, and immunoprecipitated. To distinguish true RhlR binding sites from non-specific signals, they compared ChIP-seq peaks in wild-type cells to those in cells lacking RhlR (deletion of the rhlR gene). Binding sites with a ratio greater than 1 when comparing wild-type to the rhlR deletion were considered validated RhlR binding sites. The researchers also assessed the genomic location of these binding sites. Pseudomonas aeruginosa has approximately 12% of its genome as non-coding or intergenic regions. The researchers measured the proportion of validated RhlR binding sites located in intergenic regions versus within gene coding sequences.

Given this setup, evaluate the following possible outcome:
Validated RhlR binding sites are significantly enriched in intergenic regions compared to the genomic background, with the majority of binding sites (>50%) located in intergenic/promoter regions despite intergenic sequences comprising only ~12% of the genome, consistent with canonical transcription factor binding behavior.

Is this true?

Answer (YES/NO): YES